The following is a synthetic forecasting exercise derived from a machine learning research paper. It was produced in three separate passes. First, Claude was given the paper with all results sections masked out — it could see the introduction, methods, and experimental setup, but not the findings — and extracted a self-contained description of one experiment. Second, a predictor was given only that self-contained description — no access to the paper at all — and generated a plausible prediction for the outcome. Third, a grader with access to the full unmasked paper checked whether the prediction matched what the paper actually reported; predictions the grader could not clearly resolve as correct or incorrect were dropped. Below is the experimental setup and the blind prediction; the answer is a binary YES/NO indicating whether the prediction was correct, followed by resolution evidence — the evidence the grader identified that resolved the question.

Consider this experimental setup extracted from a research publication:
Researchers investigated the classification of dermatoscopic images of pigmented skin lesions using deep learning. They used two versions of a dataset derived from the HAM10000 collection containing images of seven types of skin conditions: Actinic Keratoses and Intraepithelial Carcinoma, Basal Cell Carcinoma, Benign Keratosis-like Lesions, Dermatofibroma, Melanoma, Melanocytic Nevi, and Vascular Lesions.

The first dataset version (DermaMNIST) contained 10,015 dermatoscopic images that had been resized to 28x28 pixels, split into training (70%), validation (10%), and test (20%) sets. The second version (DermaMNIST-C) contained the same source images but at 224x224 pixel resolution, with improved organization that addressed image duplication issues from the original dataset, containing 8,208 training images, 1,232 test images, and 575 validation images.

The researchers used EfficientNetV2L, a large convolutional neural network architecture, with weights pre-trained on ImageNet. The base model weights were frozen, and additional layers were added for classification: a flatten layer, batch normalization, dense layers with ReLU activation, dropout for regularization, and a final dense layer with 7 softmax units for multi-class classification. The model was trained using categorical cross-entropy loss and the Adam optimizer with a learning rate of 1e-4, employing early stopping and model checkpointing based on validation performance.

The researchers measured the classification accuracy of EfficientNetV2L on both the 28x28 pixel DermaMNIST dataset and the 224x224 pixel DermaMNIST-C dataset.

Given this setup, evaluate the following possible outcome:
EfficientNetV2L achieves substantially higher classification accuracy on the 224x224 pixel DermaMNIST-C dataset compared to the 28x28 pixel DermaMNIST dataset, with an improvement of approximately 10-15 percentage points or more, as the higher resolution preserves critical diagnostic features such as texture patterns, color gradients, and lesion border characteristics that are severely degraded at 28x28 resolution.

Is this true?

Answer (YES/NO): YES